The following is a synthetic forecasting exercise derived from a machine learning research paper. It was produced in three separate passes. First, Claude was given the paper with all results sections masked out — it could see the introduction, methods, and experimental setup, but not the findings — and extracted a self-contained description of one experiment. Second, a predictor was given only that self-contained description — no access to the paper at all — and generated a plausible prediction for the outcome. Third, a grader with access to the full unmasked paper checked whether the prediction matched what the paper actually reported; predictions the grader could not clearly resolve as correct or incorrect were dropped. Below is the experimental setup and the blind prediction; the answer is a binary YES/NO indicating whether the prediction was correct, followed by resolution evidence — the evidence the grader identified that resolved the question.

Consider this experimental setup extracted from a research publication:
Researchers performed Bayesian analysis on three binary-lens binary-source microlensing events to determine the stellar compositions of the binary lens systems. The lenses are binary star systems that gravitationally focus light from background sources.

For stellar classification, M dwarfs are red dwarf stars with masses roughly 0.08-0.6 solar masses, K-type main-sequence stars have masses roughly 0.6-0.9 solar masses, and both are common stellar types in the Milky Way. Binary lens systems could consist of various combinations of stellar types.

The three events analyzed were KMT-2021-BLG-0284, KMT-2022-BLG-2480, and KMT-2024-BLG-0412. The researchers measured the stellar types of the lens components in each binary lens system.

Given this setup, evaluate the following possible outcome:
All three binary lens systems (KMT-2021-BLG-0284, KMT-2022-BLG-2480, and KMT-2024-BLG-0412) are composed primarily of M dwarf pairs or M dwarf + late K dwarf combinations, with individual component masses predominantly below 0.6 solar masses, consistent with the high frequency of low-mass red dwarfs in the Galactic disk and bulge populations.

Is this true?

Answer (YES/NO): NO